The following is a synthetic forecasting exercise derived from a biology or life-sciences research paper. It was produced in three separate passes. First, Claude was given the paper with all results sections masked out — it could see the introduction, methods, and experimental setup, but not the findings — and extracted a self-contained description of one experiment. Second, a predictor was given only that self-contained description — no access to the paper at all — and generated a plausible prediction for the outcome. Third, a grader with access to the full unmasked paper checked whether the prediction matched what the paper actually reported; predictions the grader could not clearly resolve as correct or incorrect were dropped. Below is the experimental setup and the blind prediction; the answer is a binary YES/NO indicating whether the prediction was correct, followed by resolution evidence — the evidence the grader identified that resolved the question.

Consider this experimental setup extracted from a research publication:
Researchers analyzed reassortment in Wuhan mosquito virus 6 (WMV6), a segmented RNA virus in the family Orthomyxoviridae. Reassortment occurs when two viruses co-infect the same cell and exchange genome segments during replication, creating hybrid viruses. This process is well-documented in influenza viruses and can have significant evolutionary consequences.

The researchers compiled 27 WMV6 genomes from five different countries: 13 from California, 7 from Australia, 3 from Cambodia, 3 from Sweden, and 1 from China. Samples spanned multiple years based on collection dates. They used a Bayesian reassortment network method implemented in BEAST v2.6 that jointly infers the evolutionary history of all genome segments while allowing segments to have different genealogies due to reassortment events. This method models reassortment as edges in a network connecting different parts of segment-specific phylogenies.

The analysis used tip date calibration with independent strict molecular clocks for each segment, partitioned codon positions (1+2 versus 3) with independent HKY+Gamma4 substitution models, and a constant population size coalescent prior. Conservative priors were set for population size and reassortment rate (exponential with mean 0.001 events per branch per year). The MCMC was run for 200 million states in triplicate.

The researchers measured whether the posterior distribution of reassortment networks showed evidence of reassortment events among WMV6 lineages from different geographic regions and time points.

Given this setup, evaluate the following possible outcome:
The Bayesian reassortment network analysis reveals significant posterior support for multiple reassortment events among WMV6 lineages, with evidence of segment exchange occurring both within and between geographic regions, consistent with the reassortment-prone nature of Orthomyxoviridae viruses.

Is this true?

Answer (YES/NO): YES